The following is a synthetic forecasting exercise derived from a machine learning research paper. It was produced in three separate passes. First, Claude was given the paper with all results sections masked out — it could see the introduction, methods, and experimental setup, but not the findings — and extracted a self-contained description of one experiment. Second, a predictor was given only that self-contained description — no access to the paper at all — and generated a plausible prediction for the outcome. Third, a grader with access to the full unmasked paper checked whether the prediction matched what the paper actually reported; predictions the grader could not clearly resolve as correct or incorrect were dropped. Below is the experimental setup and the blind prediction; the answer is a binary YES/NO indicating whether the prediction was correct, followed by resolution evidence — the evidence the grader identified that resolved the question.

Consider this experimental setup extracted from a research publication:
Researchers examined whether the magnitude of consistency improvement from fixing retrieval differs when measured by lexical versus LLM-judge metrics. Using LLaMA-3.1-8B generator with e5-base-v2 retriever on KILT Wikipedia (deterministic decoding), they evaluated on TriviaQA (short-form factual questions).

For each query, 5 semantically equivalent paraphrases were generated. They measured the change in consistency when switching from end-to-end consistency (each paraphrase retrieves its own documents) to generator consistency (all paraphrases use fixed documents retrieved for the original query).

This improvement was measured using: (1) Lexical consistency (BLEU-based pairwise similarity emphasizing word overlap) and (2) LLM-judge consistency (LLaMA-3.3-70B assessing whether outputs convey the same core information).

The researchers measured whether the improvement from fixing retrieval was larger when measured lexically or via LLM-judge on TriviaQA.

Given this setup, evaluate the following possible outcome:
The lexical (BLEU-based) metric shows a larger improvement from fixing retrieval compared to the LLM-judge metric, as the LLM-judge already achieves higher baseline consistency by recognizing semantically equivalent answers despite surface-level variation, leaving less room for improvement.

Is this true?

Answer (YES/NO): YES